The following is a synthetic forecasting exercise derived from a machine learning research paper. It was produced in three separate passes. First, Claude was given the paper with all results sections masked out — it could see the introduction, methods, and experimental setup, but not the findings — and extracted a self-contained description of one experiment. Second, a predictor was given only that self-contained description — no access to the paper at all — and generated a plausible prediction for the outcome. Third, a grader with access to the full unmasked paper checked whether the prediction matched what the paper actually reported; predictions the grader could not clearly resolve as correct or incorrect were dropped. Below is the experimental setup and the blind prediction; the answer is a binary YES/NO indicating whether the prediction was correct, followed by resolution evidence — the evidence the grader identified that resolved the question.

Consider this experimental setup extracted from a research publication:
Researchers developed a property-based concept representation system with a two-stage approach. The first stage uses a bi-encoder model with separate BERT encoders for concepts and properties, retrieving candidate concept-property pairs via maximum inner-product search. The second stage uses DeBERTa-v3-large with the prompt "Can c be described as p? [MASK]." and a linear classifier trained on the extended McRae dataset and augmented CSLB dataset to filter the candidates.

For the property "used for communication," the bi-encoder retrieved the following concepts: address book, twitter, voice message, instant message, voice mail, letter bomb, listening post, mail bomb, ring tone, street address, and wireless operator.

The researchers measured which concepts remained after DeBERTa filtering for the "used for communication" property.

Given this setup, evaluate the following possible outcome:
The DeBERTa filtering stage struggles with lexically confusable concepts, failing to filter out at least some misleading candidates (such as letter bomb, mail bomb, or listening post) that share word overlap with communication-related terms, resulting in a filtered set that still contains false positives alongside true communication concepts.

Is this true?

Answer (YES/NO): NO